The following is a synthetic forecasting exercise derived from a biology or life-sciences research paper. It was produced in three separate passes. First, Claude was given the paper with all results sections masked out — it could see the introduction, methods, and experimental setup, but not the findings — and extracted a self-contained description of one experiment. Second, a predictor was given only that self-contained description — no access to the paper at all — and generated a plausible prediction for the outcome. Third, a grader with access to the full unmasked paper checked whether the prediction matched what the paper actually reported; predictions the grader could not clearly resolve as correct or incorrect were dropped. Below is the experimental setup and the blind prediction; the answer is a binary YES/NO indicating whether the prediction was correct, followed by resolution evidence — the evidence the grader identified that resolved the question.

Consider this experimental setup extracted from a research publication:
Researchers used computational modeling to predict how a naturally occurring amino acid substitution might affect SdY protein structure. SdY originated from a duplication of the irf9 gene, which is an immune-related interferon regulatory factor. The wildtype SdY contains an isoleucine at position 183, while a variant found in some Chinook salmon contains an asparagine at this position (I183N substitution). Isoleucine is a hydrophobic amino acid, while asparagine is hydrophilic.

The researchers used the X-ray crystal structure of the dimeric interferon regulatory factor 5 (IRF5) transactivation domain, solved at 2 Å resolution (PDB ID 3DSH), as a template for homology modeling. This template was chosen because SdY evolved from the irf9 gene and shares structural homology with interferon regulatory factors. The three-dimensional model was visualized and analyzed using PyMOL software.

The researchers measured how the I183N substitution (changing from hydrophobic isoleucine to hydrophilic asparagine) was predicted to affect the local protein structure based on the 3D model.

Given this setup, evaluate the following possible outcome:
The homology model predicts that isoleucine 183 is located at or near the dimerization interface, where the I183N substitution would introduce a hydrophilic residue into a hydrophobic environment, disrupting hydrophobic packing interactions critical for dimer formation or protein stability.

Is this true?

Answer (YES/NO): NO